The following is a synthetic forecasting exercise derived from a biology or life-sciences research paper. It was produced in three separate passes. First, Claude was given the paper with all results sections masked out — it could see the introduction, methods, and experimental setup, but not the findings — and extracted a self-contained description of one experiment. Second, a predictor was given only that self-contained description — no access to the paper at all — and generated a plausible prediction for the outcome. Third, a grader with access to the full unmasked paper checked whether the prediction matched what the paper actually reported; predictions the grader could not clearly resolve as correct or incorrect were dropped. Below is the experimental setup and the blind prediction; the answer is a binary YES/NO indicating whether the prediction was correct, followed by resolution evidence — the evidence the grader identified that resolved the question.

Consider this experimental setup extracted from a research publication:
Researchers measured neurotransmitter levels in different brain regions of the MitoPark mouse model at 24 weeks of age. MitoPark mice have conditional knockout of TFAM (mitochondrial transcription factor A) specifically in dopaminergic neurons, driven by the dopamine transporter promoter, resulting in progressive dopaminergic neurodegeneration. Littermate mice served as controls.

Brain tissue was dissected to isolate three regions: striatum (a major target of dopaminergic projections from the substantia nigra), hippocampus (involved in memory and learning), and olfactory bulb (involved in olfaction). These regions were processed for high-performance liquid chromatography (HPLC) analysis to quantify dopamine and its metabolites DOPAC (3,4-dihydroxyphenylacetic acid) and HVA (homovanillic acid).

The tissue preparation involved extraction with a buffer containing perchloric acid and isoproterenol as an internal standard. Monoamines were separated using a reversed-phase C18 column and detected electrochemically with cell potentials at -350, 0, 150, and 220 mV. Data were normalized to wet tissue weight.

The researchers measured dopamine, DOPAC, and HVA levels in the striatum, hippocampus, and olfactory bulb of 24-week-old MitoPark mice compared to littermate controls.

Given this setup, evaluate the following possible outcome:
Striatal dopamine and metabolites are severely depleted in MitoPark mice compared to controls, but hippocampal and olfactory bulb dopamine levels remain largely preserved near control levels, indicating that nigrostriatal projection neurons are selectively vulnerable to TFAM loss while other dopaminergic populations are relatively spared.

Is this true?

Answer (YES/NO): NO